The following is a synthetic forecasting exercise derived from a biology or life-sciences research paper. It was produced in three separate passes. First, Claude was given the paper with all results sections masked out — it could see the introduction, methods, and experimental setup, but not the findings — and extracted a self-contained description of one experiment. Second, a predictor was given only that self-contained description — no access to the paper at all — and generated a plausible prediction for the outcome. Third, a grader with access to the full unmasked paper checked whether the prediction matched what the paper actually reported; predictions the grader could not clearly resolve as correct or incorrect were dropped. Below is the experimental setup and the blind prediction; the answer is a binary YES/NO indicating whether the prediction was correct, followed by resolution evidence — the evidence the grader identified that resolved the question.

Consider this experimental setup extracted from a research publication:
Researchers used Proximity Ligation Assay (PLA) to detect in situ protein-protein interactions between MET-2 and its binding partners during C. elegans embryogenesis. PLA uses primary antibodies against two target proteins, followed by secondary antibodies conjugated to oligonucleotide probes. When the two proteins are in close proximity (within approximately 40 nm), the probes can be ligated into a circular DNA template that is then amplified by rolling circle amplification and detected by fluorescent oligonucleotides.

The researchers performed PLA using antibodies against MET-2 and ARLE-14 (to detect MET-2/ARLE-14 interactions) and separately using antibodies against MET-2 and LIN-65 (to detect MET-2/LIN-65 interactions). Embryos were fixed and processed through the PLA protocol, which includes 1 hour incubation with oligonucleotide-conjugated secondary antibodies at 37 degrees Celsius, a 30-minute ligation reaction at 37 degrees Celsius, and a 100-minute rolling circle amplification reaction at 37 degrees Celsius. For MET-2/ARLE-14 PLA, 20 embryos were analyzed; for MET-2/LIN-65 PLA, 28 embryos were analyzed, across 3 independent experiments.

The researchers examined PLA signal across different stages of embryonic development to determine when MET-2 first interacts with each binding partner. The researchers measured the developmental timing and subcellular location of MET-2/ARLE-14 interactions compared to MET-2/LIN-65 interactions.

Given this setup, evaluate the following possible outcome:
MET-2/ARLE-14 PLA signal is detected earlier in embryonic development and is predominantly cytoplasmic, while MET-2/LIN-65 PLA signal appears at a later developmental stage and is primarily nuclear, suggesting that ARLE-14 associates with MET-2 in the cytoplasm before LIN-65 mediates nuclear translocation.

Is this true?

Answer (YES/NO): NO